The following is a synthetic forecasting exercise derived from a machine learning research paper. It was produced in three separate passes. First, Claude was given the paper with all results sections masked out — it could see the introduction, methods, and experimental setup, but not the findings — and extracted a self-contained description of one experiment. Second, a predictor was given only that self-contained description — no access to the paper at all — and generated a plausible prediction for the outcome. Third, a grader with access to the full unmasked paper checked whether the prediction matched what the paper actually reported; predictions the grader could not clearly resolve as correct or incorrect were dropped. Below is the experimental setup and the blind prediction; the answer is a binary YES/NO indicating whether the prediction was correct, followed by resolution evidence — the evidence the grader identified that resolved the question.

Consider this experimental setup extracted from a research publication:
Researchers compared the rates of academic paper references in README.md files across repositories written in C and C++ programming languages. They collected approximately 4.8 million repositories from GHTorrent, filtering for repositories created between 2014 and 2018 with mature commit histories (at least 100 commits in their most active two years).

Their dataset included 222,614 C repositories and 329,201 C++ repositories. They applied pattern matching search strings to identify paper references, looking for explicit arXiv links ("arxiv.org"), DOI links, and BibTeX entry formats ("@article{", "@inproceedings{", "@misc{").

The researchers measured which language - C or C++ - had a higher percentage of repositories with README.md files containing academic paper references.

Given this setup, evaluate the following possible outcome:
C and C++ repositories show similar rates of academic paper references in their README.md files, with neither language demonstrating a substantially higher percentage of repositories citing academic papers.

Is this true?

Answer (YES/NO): NO